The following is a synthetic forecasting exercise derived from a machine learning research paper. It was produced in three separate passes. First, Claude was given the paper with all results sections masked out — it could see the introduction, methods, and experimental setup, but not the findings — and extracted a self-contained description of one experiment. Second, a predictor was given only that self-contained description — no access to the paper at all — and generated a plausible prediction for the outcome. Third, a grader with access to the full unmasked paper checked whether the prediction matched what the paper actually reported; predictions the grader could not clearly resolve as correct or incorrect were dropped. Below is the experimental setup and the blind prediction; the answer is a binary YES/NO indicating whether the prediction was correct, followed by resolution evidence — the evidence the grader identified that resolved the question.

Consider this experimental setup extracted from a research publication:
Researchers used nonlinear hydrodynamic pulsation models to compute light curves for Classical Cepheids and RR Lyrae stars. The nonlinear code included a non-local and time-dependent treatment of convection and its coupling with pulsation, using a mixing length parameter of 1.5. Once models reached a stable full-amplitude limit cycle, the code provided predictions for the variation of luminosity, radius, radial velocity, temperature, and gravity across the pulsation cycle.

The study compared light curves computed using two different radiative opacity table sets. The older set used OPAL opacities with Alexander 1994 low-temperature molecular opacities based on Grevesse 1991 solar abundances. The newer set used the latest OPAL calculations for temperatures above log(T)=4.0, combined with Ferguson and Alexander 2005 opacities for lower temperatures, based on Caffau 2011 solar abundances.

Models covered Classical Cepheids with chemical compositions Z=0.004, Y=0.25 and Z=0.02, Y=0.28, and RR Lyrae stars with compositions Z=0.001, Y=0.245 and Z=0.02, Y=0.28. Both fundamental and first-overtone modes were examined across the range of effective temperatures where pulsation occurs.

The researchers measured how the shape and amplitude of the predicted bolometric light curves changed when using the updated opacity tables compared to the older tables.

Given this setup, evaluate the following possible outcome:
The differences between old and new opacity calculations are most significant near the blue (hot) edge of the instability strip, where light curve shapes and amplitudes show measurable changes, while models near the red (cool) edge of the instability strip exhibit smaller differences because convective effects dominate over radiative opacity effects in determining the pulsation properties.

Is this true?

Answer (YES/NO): YES